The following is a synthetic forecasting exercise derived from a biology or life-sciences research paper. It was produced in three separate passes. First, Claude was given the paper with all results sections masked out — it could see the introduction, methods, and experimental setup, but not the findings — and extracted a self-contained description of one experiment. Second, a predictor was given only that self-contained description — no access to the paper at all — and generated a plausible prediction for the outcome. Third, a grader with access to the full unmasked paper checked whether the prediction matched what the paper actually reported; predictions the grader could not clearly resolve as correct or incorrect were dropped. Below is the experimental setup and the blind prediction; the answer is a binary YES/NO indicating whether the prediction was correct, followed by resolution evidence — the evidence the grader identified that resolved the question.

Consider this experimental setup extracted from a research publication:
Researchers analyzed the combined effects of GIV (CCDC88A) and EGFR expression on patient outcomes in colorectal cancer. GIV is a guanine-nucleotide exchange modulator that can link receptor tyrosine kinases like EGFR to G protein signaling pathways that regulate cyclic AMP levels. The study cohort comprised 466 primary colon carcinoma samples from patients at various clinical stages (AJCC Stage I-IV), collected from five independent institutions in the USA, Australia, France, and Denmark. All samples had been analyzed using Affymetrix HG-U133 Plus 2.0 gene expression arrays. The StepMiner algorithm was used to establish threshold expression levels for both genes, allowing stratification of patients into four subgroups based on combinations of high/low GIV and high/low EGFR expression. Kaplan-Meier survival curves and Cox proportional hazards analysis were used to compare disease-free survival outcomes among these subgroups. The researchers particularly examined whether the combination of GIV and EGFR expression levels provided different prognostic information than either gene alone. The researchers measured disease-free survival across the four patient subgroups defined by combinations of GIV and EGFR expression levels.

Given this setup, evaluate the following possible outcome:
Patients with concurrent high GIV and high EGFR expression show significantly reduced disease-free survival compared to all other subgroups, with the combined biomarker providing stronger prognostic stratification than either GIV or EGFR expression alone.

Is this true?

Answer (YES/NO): YES